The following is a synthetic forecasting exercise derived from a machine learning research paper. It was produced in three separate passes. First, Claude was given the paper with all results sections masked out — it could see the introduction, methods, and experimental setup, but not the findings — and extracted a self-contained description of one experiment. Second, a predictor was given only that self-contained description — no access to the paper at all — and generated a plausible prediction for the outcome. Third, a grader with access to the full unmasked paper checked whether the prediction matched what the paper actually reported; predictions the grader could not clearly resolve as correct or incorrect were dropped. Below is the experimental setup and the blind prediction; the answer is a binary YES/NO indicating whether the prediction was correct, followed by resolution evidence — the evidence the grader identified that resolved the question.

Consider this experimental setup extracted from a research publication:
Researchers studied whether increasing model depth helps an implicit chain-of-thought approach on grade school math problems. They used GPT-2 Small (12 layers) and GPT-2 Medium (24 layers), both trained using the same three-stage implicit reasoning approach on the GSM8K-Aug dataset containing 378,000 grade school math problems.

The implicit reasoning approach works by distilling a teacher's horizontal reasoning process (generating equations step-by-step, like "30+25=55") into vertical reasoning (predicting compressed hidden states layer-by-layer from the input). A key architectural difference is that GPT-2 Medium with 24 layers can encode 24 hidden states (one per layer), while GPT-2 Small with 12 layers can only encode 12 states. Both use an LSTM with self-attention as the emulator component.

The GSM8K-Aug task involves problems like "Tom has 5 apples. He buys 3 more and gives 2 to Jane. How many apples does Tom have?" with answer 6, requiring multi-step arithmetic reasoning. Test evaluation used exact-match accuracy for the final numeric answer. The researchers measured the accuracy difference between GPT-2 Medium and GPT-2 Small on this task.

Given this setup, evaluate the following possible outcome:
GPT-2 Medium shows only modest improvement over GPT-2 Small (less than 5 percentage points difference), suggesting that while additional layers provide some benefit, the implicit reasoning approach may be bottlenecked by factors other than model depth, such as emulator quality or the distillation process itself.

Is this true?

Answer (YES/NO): YES